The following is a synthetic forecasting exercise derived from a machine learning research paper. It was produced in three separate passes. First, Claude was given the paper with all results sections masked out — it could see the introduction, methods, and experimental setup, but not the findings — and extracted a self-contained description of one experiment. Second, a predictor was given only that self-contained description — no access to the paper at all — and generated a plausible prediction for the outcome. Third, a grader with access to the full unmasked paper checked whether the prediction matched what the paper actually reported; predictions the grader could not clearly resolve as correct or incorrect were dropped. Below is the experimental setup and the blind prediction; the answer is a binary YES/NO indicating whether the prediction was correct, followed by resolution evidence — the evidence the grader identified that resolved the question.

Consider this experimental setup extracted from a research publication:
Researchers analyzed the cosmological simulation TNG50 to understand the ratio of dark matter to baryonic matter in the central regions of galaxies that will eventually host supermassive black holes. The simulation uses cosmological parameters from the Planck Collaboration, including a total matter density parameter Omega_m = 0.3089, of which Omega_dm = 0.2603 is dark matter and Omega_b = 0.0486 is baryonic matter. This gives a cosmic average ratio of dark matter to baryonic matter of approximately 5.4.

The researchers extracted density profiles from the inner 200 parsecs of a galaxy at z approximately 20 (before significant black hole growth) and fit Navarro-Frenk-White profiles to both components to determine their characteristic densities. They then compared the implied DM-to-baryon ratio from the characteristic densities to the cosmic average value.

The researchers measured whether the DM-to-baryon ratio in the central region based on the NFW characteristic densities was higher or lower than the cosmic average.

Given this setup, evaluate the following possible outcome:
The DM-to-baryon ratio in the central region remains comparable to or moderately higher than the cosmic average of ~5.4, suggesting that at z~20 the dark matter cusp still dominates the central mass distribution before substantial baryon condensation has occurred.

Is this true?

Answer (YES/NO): NO